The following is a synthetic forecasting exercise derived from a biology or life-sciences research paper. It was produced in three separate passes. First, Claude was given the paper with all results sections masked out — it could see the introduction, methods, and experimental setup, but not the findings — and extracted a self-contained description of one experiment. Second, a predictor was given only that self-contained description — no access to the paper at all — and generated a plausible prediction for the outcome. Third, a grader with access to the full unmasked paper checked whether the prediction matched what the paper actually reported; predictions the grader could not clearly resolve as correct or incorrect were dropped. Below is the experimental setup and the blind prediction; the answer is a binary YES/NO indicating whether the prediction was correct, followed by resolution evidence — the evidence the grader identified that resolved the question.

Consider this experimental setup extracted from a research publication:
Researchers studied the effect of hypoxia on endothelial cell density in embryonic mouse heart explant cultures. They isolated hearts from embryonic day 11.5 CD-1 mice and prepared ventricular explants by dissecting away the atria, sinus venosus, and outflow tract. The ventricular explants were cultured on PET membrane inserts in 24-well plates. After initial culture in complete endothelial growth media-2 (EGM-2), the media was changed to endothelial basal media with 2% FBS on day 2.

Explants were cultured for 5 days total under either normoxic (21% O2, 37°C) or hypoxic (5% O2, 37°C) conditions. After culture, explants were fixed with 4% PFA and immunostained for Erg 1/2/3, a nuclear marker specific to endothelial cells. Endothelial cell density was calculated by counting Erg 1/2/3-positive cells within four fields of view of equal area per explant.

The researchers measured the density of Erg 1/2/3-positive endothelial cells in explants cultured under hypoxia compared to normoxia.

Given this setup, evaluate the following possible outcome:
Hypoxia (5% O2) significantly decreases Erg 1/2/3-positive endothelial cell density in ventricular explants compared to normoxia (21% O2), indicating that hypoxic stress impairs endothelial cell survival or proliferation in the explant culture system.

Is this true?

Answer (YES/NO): NO